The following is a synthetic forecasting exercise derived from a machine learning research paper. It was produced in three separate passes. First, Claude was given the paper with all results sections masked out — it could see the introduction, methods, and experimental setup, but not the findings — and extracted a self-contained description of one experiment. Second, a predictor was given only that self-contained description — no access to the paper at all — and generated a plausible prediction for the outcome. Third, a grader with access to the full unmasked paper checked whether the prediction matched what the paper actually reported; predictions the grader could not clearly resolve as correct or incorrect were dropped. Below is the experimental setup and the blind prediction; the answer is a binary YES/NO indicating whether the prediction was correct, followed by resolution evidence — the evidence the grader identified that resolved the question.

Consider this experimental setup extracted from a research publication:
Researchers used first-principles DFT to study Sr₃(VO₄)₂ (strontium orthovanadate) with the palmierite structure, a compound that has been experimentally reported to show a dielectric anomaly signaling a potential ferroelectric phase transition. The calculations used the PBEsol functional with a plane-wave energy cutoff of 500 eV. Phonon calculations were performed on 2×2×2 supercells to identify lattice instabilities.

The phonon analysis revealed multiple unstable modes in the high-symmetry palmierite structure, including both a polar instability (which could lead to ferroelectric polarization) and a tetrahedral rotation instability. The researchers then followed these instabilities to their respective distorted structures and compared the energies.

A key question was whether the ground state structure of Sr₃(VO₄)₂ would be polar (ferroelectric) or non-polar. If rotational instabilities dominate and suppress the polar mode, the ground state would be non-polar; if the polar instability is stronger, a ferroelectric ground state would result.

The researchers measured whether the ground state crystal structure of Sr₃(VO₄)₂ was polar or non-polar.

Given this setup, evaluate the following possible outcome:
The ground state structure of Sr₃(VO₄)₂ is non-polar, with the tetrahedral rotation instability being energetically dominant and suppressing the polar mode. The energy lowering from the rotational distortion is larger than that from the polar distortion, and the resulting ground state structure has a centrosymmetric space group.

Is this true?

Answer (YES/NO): YES